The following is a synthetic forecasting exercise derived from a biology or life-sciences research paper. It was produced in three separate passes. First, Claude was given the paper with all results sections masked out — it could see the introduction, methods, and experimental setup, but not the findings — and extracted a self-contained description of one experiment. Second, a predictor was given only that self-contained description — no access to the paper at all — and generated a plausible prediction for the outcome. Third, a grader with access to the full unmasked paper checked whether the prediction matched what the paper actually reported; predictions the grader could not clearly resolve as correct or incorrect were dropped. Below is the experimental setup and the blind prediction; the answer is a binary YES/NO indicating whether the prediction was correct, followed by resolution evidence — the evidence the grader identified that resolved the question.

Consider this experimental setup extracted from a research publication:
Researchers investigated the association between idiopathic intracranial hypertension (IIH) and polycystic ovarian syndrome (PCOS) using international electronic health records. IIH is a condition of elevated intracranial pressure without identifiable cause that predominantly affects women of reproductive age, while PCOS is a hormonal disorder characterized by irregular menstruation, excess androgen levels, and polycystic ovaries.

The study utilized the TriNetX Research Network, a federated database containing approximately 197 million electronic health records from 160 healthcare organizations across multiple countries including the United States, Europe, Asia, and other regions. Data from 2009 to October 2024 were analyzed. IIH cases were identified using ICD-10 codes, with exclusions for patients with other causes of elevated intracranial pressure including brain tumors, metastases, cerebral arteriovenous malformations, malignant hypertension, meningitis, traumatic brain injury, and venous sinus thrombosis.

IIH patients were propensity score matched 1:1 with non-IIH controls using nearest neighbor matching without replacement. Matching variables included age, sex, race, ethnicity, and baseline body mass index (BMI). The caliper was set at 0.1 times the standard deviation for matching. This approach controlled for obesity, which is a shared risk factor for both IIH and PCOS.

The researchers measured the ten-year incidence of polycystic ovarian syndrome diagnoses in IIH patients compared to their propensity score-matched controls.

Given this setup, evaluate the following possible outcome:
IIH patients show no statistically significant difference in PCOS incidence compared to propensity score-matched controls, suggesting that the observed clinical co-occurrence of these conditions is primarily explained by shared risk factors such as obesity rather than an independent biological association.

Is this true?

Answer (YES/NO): NO